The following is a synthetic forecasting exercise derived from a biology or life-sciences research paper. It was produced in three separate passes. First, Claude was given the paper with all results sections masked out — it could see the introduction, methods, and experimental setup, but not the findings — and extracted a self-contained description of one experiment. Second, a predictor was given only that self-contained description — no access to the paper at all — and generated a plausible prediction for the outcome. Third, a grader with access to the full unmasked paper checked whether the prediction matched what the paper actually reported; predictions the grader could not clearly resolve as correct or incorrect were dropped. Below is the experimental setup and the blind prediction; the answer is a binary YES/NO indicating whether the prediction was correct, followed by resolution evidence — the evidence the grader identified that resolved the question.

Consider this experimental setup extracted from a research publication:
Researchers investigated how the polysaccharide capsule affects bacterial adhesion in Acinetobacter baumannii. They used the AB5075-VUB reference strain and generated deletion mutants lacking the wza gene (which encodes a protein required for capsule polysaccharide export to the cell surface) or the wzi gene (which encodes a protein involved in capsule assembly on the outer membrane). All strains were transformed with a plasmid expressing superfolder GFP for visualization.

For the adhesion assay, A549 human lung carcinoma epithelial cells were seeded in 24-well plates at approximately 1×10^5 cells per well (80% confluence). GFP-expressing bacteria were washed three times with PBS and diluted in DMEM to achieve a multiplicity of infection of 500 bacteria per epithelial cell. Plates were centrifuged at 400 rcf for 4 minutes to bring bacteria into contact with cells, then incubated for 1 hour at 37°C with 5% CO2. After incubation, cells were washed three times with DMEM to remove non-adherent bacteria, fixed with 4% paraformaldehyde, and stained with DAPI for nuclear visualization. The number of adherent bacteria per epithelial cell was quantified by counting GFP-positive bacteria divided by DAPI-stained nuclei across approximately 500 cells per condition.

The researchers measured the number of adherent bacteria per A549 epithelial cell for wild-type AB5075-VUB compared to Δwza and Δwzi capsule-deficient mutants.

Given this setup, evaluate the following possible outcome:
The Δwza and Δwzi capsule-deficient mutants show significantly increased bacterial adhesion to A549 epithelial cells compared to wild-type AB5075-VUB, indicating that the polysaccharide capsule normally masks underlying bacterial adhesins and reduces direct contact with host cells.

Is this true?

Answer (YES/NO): YES